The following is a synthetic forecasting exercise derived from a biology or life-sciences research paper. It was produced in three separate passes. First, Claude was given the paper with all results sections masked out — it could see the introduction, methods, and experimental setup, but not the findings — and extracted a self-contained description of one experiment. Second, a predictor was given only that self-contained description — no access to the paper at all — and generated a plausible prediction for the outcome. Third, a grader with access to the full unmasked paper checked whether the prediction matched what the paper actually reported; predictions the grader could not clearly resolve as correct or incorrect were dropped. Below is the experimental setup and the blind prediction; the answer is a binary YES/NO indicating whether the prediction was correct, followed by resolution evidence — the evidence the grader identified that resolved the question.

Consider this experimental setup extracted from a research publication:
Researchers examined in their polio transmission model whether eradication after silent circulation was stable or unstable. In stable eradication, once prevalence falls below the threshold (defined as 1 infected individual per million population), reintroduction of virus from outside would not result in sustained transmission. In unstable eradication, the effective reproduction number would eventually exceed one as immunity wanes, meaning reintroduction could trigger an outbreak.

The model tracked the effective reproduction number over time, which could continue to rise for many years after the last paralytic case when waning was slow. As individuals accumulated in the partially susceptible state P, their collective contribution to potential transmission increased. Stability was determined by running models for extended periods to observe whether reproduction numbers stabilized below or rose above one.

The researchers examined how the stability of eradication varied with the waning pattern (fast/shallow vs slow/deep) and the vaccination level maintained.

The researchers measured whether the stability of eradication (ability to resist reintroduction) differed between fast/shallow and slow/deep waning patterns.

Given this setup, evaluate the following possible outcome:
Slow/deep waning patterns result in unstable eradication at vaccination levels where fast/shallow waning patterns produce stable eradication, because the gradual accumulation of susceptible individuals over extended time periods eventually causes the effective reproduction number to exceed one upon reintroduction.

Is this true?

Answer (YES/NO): YES